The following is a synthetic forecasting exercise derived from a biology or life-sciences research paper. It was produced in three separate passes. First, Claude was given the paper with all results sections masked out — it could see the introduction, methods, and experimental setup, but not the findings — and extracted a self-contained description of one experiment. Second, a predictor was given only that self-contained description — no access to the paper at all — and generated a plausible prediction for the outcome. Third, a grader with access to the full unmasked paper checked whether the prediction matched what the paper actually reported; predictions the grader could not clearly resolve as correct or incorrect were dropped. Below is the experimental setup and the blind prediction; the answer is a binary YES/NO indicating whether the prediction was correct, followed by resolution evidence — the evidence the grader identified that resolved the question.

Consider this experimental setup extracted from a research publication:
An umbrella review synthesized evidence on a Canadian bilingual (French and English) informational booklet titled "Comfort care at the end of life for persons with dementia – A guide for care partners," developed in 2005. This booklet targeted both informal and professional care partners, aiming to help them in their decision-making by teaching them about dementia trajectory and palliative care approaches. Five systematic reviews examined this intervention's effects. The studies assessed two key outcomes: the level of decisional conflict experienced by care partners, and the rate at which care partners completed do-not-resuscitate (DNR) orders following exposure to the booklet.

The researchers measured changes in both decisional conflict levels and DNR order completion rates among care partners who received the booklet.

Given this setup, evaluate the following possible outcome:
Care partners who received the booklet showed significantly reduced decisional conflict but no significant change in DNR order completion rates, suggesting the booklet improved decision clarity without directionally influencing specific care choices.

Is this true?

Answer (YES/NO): YES